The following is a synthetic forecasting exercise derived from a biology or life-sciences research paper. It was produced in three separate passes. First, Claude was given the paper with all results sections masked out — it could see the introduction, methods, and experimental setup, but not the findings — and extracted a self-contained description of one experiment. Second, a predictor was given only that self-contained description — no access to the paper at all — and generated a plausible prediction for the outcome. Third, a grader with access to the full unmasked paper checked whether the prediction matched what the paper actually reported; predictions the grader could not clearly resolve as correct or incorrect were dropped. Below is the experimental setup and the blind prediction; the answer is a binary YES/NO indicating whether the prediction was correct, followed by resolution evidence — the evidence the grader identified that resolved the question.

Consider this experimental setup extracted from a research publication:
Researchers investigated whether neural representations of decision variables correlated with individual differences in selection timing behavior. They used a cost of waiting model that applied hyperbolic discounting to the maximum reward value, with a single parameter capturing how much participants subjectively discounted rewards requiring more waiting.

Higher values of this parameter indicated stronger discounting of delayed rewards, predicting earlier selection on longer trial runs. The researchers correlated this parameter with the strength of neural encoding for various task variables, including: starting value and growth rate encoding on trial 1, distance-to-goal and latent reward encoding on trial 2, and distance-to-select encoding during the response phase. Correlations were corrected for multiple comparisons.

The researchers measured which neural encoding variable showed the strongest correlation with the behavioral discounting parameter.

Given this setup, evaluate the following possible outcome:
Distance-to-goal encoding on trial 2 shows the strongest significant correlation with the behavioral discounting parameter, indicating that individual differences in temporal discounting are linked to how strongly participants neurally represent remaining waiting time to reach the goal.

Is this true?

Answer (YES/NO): YES